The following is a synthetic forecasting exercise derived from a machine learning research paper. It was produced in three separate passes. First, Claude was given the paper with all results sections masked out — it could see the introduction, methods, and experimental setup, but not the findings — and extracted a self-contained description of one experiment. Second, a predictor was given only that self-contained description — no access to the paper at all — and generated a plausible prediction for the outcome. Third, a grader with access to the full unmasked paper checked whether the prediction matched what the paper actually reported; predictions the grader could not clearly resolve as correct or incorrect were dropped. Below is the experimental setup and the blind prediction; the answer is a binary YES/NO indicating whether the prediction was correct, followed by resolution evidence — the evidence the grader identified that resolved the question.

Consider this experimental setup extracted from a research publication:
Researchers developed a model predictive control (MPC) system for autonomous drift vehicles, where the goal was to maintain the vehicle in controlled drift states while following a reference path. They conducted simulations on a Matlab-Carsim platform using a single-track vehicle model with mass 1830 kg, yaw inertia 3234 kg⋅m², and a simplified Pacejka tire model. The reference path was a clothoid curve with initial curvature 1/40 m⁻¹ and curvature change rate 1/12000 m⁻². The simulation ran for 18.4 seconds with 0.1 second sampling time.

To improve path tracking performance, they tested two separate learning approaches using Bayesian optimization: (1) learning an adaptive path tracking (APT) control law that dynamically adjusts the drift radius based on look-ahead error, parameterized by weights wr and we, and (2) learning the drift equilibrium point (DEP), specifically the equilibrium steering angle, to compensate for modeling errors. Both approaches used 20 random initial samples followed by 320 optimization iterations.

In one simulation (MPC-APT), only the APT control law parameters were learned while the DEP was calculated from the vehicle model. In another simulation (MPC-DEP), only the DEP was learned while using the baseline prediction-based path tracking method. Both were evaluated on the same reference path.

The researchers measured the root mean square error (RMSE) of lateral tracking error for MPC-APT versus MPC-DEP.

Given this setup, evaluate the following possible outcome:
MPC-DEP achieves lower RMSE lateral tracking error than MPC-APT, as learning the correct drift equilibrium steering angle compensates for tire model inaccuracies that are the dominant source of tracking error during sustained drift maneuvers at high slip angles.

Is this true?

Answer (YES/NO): NO